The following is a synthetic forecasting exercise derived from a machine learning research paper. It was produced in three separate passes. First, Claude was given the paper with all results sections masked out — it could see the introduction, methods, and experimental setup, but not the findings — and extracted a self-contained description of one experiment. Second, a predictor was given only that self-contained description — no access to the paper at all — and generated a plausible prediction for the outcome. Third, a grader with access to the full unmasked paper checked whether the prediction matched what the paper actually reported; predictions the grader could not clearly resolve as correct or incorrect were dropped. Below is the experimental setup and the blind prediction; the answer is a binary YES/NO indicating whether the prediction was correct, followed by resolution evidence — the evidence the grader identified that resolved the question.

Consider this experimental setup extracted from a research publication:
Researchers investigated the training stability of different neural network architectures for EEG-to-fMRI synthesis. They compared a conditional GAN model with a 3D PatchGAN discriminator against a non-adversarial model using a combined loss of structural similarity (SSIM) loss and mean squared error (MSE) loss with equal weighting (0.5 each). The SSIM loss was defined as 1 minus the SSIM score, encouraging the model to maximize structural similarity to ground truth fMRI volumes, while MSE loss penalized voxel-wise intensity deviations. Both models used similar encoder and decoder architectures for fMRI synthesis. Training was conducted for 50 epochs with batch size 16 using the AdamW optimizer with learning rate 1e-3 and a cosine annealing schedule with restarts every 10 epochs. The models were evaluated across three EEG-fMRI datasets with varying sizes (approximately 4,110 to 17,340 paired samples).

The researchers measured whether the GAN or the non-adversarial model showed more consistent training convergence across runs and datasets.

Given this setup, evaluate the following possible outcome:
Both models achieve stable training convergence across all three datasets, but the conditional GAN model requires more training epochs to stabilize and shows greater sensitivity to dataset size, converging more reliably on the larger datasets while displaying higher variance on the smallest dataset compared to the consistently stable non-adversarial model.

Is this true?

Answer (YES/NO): NO